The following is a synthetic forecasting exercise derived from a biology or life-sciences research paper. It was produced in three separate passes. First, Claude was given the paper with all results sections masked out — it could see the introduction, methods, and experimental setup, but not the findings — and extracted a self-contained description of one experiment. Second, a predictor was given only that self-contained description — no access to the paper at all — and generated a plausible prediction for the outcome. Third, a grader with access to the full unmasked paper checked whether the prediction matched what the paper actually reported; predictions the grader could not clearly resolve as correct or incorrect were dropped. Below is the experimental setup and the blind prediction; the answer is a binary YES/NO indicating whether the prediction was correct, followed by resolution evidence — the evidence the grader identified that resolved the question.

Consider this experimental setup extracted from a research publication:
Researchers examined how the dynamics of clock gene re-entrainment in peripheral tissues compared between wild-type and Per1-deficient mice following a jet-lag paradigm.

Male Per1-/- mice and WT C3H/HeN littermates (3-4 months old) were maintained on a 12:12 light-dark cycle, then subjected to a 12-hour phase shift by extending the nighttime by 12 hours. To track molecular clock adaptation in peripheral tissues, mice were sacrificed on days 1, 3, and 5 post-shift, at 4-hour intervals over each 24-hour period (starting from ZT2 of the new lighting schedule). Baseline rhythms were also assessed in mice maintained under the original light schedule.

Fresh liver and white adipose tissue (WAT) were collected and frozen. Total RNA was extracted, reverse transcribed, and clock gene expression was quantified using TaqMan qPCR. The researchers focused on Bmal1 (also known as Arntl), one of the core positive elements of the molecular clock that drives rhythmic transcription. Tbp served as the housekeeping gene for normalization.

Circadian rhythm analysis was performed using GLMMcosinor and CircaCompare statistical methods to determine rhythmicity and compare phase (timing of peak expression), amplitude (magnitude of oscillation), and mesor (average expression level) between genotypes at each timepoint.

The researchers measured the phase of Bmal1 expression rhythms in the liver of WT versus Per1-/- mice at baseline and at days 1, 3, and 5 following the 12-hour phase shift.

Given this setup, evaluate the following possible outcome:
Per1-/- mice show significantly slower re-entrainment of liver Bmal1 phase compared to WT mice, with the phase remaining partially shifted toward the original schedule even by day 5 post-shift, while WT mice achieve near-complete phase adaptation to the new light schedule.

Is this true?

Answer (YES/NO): NO